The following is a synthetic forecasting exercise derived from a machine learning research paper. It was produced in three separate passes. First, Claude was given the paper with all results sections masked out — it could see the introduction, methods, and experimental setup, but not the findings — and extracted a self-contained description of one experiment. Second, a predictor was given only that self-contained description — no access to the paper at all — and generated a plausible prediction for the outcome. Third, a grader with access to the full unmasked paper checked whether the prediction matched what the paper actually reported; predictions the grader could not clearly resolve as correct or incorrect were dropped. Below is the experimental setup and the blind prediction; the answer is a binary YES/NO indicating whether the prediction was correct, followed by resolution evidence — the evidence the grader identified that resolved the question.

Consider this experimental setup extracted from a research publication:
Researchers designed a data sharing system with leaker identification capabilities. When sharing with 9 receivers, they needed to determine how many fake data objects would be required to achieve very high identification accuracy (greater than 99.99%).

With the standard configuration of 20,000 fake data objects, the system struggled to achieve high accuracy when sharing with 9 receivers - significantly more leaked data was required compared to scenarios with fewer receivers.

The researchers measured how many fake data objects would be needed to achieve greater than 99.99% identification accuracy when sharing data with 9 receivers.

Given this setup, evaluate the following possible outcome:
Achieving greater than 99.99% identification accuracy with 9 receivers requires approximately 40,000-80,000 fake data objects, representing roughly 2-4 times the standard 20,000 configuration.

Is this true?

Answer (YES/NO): NO